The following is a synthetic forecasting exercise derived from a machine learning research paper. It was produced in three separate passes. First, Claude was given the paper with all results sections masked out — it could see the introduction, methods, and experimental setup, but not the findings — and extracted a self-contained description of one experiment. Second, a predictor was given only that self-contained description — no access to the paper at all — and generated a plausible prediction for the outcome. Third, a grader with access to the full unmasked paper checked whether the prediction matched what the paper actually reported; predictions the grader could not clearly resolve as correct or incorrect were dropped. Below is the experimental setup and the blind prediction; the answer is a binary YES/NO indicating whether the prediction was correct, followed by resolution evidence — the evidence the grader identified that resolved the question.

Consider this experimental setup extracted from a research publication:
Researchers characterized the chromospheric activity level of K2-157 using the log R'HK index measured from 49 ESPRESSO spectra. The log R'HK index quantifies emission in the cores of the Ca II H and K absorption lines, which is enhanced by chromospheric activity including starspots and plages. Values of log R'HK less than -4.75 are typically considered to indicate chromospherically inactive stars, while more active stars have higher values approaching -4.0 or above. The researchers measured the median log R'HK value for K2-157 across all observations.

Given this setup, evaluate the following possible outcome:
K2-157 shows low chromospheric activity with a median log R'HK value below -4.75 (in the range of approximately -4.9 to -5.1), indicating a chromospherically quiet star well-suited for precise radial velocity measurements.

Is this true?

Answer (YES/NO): YES